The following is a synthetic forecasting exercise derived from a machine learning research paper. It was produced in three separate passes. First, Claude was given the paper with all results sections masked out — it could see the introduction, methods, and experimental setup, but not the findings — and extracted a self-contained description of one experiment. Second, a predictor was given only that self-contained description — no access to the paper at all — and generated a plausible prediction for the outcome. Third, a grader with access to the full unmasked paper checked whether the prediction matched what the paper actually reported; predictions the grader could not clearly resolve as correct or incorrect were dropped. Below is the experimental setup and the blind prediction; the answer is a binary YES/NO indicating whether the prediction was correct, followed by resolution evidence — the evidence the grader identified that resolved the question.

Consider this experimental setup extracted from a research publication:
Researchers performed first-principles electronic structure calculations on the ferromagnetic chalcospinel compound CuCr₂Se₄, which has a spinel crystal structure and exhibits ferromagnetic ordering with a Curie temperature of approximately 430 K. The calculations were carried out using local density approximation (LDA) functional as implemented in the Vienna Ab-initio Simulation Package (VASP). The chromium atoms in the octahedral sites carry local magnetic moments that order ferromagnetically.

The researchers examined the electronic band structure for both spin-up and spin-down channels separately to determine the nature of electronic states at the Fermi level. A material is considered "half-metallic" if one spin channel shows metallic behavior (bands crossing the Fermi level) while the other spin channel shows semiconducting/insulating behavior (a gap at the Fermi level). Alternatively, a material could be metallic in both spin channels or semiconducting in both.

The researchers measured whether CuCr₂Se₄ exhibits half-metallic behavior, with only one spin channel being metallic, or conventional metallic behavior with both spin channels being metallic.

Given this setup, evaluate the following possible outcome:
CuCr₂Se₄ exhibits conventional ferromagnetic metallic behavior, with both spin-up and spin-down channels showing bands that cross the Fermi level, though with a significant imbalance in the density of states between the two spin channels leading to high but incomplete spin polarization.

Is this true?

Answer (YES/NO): NO